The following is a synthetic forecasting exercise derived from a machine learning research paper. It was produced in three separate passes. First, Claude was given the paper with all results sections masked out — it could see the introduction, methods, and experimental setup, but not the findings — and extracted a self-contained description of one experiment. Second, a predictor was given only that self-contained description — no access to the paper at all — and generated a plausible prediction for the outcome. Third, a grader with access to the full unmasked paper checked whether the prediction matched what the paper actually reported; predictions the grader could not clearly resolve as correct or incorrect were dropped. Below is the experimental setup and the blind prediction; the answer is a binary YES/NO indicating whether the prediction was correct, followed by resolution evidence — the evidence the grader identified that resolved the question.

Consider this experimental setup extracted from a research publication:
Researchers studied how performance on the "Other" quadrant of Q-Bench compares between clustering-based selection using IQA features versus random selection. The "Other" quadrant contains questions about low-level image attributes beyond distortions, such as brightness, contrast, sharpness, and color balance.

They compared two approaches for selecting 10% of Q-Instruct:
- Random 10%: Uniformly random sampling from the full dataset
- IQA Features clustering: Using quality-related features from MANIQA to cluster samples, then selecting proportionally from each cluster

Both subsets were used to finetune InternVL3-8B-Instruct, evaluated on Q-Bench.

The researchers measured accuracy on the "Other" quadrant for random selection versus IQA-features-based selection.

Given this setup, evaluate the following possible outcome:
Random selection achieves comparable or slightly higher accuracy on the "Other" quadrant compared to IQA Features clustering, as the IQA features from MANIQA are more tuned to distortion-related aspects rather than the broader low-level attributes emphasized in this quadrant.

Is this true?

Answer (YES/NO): NO